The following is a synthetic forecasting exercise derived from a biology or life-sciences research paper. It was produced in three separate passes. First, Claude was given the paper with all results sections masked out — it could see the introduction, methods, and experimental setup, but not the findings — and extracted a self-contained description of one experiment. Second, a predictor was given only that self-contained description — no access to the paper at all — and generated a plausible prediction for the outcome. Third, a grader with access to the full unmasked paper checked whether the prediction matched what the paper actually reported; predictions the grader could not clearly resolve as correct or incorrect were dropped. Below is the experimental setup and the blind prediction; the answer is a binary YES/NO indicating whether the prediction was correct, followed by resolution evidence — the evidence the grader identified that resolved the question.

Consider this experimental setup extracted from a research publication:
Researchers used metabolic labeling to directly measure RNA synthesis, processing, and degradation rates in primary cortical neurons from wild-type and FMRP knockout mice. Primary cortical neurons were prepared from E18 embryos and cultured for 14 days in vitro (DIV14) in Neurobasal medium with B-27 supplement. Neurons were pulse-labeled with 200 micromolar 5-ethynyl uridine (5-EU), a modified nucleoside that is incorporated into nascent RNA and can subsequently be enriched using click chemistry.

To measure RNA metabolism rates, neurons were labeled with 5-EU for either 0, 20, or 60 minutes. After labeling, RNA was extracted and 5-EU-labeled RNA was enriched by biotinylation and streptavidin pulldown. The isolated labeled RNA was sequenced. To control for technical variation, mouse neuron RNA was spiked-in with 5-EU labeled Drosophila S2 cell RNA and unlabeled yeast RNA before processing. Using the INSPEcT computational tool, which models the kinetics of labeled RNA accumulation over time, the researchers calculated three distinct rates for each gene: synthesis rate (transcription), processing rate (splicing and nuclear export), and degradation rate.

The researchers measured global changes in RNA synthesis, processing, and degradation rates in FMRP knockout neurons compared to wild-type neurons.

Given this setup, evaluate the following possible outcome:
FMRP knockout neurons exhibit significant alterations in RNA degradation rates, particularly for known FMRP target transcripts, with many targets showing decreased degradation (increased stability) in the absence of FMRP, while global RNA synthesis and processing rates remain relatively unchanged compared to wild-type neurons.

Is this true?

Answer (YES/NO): NO